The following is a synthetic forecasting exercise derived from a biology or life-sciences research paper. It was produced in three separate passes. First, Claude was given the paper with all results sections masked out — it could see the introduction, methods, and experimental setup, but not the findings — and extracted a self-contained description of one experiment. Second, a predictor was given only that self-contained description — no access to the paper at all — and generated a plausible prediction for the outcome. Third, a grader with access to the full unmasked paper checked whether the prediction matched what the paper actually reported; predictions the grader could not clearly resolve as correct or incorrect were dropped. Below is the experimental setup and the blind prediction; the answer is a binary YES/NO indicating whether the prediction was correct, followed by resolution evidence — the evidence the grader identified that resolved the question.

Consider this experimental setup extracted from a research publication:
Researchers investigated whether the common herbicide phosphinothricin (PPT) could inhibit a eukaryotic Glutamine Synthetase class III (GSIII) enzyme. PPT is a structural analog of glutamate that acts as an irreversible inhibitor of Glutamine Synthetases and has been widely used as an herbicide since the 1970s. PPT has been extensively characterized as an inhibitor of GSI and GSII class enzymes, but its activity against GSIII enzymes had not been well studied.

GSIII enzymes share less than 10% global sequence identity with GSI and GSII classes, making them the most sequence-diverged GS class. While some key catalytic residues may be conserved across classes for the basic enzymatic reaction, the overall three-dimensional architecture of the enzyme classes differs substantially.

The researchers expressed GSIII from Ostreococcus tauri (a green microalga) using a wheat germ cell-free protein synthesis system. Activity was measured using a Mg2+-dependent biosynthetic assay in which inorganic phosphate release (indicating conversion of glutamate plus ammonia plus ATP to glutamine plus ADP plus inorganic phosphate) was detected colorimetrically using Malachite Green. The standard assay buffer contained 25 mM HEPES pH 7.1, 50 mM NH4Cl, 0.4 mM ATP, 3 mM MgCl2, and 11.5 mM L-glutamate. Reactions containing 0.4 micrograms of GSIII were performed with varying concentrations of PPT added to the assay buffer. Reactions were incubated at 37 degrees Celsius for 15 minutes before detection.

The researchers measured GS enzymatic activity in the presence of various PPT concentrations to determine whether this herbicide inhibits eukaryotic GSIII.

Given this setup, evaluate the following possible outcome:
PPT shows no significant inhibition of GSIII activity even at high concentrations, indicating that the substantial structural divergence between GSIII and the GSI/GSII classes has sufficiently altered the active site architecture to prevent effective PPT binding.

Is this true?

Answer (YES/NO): NO